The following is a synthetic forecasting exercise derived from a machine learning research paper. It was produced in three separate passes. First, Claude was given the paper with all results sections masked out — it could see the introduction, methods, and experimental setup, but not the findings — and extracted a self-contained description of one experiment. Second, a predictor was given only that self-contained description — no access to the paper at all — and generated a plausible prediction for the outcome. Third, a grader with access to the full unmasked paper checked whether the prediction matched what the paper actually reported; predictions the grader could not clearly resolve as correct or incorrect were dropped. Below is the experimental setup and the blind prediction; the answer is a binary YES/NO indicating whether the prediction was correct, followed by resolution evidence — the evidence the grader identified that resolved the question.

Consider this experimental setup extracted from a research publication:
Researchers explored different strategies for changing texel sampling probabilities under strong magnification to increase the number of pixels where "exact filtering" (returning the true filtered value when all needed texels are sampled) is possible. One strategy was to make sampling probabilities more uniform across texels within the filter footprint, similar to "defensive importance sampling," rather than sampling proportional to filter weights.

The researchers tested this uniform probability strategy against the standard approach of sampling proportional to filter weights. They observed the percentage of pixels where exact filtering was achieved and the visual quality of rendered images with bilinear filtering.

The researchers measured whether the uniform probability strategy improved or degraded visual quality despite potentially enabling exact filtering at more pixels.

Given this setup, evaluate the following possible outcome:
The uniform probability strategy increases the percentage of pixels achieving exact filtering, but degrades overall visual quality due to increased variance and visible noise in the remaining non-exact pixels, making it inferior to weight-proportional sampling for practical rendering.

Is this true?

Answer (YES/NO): NO